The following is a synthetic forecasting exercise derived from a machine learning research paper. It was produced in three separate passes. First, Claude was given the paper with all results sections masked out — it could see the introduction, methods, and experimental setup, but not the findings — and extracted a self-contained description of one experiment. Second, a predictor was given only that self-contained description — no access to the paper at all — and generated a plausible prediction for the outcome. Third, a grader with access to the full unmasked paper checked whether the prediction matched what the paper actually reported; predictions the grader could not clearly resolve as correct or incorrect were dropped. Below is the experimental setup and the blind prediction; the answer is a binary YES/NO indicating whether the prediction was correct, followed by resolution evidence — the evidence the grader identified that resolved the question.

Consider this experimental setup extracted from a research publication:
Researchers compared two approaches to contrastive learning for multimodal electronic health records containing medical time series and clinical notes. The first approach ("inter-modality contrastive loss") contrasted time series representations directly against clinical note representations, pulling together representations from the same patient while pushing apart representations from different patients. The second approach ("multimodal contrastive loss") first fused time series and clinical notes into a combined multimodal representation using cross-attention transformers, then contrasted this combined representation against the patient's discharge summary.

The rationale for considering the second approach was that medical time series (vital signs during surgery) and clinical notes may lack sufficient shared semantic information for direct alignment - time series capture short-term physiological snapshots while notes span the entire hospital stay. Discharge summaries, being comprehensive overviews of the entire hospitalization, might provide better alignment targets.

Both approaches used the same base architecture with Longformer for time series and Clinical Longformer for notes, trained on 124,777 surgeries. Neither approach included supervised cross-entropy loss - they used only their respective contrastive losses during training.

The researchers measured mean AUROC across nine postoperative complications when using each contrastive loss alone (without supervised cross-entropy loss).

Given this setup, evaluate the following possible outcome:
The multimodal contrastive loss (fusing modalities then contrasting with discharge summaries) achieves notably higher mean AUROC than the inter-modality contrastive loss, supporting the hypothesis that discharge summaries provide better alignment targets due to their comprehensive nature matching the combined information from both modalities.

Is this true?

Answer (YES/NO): YES